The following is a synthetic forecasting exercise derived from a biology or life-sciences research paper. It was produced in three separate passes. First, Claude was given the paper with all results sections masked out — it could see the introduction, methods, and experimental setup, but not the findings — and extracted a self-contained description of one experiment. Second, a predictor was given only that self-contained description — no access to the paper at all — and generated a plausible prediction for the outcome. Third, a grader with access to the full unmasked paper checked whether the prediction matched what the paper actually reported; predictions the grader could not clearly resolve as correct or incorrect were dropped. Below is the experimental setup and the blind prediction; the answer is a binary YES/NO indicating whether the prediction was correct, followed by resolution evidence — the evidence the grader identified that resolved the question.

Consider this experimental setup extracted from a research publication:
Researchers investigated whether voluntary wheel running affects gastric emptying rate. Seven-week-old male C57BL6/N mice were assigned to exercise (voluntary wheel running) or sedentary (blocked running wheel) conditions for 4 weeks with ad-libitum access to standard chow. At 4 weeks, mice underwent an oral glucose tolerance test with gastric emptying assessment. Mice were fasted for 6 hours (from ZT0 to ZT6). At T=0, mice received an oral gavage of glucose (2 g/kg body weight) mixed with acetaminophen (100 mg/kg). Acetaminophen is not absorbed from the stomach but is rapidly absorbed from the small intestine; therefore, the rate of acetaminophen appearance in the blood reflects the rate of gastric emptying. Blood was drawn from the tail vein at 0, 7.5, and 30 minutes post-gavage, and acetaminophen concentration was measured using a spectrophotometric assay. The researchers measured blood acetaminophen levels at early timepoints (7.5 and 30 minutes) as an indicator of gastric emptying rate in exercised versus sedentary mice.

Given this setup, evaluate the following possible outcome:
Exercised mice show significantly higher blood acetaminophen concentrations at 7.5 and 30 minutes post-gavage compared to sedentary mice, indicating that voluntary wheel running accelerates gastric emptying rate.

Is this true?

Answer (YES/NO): NO